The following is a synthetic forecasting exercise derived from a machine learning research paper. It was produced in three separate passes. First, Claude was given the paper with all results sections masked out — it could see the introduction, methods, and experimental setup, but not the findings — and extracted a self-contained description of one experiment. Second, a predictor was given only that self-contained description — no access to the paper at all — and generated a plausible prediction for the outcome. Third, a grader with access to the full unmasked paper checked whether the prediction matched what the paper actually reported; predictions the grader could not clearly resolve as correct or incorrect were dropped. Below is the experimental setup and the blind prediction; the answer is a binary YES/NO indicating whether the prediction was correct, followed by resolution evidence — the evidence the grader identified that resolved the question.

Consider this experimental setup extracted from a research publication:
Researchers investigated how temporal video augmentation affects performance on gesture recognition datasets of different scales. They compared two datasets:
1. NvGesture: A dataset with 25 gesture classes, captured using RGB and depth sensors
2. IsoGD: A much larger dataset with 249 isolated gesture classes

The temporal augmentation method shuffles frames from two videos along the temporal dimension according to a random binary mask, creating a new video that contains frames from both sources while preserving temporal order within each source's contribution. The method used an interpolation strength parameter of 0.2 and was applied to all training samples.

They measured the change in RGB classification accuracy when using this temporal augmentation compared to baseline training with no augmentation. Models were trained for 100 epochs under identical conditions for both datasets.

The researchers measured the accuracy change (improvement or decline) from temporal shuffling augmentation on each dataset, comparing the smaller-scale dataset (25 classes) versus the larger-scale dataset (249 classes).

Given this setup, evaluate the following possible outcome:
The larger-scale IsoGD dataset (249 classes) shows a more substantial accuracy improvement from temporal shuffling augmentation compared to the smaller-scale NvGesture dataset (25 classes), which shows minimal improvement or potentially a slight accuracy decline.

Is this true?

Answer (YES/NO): NO